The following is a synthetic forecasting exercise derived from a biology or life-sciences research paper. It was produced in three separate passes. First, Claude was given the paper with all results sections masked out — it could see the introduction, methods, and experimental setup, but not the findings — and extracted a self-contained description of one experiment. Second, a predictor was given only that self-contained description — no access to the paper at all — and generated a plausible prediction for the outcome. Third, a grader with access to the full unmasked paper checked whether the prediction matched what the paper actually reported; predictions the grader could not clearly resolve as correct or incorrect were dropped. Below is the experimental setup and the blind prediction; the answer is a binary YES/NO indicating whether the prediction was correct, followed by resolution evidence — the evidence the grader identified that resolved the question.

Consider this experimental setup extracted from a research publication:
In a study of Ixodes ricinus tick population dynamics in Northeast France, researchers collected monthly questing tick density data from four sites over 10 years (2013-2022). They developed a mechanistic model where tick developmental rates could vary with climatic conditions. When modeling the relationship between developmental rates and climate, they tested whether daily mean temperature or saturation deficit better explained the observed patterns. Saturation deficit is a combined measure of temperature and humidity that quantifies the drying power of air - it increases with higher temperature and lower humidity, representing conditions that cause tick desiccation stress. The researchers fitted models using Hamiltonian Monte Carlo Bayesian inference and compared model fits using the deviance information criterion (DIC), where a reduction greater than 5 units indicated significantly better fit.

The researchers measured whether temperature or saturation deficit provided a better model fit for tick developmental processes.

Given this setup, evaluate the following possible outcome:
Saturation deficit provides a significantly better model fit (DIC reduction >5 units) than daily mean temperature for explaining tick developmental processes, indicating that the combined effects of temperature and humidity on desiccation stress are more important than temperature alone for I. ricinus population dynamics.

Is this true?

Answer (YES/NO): NO